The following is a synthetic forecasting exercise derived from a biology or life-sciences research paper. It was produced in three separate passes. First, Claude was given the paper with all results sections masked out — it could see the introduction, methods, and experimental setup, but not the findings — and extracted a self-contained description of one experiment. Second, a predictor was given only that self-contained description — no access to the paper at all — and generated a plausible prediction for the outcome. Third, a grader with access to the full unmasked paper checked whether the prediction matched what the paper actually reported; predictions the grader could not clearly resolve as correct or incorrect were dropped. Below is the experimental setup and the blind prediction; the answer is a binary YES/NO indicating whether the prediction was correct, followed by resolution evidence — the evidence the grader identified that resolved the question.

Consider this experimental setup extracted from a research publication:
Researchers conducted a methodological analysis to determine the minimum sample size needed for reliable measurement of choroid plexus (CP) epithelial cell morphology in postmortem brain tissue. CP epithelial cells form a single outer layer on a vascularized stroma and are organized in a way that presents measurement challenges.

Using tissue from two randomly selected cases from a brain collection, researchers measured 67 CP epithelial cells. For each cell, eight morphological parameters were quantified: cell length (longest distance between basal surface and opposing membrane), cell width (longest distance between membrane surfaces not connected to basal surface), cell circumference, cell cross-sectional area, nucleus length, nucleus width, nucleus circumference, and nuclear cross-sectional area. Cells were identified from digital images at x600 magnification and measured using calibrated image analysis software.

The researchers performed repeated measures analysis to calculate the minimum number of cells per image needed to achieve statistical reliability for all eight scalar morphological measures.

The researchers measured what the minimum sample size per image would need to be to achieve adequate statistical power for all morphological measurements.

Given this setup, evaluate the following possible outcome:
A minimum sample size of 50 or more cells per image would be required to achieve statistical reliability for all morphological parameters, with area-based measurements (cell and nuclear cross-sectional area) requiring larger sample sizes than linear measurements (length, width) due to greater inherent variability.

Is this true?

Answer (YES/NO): NO